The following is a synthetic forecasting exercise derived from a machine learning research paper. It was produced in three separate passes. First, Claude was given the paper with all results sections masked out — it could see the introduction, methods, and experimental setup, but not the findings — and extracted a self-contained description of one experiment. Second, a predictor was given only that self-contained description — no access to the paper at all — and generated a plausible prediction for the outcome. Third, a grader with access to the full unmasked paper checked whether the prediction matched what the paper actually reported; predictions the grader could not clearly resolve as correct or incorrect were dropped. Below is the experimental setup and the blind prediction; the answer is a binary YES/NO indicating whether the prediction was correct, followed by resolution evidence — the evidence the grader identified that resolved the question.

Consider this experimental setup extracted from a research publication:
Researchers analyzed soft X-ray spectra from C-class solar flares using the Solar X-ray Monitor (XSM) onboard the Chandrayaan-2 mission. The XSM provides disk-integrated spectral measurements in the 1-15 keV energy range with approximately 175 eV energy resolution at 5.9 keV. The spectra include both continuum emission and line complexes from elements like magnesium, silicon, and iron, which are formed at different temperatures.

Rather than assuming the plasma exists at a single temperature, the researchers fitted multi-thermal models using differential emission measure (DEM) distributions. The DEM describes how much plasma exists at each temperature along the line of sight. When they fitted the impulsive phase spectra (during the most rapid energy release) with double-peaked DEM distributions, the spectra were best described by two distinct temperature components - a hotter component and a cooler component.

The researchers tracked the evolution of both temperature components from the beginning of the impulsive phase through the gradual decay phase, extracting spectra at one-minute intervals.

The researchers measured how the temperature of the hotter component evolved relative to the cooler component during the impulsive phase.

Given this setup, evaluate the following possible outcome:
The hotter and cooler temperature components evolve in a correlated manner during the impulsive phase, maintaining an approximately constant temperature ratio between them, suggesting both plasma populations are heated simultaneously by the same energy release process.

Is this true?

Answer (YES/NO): NO